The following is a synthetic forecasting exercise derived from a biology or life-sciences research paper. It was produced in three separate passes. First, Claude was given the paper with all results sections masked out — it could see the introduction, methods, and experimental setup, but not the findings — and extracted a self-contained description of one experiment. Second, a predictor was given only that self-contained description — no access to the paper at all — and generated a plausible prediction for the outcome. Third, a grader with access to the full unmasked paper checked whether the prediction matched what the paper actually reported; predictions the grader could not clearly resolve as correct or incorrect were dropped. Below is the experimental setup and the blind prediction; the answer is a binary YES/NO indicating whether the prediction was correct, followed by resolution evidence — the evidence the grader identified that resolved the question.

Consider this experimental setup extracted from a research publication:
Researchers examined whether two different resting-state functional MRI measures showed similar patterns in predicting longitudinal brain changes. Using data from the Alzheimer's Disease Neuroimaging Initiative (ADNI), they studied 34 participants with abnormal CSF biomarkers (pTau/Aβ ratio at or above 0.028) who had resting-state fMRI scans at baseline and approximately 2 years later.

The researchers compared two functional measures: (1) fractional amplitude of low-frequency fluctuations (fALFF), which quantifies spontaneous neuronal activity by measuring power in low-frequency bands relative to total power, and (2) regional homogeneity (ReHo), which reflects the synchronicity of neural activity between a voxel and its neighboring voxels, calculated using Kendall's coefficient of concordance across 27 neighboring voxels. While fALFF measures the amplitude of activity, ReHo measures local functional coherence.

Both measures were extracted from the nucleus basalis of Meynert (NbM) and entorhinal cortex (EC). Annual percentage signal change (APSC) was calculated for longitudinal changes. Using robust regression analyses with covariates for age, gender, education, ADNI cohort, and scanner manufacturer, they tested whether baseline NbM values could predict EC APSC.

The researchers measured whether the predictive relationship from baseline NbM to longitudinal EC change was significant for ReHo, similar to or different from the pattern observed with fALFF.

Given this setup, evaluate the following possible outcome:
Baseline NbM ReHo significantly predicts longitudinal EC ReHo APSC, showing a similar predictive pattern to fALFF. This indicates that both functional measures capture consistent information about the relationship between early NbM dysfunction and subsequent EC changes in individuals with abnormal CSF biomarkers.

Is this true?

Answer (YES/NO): NO